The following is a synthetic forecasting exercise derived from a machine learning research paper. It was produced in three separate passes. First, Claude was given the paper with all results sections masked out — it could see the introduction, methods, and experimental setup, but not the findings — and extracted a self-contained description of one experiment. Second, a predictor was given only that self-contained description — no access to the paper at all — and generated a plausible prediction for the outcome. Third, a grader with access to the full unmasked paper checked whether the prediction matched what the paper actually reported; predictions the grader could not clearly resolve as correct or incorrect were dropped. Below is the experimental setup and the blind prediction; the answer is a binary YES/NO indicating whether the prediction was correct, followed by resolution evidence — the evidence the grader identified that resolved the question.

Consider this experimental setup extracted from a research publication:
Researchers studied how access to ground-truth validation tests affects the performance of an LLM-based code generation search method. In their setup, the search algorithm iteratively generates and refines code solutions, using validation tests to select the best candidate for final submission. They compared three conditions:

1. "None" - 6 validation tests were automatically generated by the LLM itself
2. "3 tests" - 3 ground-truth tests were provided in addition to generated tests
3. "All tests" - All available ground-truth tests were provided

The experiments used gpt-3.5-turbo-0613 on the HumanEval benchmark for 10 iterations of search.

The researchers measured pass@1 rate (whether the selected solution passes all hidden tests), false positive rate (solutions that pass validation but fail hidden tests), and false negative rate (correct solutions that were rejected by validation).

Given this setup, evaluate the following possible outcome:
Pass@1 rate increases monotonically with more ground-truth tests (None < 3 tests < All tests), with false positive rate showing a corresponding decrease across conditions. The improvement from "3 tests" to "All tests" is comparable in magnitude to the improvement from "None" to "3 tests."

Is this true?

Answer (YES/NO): NO